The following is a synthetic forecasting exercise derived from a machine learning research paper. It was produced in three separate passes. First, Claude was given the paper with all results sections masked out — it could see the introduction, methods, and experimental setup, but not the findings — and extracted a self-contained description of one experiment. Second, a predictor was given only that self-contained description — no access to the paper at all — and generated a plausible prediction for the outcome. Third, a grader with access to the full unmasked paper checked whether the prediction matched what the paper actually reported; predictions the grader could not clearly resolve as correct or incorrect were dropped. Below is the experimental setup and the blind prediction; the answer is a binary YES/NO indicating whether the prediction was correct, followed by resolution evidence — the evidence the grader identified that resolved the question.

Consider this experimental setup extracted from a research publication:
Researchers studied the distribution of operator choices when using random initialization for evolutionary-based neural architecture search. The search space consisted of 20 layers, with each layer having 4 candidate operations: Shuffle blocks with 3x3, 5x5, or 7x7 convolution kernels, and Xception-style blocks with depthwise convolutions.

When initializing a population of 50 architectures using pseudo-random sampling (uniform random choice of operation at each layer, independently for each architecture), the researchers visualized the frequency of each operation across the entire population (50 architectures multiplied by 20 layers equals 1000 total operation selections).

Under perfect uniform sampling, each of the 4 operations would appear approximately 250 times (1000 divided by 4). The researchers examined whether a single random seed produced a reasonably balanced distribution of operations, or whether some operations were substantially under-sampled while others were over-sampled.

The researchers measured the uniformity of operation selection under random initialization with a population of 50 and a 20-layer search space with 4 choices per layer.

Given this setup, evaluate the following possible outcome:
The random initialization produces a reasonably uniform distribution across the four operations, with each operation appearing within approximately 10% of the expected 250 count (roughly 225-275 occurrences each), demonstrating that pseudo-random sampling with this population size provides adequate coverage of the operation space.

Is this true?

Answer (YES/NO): NO